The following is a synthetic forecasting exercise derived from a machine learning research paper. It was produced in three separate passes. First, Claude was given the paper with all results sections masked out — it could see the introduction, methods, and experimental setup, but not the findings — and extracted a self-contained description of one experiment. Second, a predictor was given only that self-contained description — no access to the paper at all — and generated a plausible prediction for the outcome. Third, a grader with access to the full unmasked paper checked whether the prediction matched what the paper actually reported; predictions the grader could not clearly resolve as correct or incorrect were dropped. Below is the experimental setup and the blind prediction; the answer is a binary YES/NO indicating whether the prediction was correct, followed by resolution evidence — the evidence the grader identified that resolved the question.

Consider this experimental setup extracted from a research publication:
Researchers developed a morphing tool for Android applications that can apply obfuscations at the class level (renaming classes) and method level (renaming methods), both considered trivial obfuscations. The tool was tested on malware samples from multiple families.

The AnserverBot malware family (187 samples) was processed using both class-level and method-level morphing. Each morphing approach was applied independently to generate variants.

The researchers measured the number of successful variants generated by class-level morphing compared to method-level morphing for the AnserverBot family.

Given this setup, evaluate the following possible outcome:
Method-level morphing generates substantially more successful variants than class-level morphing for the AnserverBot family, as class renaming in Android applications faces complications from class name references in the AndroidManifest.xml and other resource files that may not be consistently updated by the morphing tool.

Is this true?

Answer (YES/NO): YES